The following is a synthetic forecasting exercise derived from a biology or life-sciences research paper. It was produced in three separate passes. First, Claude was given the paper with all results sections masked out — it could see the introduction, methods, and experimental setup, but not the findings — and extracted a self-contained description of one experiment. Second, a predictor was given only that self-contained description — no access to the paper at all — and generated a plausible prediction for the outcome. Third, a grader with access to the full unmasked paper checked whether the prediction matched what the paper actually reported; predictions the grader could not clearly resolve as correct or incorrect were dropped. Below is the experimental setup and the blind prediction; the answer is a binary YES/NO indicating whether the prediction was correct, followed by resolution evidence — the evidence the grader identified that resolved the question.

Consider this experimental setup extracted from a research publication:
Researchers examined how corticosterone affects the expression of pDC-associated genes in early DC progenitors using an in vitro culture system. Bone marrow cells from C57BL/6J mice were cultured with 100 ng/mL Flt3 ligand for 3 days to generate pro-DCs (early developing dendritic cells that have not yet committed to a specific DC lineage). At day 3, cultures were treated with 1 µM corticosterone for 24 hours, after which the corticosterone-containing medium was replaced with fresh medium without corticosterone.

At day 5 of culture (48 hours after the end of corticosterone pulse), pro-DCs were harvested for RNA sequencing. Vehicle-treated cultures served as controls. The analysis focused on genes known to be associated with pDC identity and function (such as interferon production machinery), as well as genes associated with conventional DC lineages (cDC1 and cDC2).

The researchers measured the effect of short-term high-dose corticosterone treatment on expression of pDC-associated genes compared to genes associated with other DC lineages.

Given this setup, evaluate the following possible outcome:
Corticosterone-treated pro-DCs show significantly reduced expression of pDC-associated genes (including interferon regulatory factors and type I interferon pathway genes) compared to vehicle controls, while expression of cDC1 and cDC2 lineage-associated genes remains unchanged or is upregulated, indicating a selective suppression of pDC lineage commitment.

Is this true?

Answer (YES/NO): YES